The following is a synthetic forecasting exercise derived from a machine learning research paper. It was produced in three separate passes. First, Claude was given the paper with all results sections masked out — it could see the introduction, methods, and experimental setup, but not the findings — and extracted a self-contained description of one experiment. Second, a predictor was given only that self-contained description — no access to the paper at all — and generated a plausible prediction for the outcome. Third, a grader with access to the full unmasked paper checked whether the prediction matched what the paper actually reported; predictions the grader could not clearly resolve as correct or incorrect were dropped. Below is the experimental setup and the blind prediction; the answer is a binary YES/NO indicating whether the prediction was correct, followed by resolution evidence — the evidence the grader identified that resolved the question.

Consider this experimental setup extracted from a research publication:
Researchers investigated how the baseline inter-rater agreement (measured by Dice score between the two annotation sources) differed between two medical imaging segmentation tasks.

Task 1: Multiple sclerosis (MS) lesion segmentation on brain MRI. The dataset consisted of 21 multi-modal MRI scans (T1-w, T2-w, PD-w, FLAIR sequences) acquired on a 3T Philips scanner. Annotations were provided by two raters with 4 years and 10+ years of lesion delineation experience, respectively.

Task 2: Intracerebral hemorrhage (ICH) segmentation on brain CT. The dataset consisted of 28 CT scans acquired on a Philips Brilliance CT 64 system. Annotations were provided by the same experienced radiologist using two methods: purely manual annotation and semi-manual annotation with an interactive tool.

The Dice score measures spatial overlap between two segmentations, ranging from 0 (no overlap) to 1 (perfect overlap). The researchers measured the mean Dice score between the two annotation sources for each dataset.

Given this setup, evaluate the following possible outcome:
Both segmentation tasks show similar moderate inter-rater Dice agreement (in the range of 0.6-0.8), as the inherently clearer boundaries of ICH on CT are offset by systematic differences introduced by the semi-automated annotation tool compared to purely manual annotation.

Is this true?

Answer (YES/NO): NO